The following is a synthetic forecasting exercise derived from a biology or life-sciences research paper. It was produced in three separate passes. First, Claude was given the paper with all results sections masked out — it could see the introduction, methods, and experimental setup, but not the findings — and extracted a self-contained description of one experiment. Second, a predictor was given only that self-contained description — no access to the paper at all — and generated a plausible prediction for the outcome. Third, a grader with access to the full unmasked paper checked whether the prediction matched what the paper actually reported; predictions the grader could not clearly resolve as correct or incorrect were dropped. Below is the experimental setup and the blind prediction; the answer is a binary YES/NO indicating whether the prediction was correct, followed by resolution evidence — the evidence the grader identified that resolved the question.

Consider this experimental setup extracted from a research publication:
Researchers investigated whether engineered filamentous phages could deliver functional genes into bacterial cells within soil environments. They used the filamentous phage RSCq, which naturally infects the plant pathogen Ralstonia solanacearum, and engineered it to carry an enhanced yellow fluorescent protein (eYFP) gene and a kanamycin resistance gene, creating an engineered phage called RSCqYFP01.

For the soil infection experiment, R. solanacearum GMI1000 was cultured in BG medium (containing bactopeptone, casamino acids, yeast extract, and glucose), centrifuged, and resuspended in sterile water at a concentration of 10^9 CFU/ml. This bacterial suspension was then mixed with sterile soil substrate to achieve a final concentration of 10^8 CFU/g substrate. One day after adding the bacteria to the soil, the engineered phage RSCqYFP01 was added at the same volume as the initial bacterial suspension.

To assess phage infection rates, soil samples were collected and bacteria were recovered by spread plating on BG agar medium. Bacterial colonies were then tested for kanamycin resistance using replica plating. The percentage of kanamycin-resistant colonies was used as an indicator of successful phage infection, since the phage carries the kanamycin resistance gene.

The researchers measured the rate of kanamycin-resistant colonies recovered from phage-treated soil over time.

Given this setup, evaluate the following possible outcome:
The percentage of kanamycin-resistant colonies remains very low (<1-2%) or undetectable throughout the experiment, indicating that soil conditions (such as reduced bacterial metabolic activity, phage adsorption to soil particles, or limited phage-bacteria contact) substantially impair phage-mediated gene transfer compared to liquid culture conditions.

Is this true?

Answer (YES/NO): NO